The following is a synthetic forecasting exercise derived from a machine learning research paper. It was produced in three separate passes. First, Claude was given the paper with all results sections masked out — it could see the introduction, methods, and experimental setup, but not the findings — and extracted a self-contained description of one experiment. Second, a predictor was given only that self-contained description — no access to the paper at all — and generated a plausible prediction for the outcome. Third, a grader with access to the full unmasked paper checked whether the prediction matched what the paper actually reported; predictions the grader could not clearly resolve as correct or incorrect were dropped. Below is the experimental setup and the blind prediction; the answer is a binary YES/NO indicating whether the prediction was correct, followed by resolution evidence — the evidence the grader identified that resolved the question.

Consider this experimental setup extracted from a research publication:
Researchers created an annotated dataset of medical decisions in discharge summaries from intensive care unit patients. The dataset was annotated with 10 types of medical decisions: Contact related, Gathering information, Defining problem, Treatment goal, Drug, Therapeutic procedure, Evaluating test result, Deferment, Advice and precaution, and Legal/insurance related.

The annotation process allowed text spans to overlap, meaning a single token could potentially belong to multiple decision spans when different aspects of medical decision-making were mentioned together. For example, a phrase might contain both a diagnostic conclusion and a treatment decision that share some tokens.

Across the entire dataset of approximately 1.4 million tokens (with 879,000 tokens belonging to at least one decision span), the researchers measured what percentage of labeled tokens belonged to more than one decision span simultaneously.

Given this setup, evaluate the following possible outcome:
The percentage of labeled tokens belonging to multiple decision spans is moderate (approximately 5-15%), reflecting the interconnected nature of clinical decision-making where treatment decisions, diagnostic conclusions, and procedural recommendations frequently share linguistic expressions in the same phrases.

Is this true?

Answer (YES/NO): NO